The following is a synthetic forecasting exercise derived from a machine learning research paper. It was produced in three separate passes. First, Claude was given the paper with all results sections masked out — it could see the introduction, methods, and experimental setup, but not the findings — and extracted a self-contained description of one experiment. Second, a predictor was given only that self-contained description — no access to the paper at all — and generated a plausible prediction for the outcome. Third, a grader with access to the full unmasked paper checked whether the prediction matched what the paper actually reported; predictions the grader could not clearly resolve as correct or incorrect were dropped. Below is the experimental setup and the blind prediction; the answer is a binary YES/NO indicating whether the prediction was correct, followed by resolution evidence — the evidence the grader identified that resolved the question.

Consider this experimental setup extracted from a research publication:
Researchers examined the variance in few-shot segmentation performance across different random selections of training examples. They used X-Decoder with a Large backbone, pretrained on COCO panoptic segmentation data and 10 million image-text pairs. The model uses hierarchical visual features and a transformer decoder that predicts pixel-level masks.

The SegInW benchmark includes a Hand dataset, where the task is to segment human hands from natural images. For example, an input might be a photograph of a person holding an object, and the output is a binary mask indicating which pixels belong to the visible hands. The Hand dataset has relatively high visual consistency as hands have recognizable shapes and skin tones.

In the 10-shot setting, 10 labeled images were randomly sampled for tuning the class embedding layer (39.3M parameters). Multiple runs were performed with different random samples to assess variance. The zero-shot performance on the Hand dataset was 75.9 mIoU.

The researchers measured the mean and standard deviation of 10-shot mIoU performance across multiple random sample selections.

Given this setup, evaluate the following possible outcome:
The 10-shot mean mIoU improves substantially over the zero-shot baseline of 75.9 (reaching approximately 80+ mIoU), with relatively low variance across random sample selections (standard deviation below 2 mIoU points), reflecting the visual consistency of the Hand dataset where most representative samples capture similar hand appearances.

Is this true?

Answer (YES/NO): YES